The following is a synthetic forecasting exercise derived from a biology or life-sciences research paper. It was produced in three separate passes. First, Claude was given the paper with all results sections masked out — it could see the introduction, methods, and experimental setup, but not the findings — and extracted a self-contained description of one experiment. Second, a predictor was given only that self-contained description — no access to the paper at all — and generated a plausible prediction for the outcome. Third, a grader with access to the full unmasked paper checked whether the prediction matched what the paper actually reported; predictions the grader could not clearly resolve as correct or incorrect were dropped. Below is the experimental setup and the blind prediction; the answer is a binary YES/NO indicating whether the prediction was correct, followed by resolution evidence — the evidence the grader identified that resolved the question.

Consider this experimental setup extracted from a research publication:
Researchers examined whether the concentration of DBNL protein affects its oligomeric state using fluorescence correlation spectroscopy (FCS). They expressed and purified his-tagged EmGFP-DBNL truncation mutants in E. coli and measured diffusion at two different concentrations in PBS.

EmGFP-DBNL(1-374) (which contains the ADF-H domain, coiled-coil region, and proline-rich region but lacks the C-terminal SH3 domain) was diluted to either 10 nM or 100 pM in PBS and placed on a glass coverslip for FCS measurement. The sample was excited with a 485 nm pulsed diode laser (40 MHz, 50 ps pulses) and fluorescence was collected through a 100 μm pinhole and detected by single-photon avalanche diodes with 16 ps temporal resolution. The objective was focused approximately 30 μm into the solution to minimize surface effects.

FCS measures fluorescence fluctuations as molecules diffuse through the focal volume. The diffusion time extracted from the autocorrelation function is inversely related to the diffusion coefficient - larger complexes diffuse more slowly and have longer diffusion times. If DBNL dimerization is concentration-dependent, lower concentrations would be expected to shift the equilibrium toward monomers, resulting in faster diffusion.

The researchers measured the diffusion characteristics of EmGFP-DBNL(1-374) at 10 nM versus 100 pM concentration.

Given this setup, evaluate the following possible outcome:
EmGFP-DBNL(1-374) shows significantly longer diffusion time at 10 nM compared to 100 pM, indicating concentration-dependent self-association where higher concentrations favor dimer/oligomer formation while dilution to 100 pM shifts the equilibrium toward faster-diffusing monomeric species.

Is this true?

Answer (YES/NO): YES